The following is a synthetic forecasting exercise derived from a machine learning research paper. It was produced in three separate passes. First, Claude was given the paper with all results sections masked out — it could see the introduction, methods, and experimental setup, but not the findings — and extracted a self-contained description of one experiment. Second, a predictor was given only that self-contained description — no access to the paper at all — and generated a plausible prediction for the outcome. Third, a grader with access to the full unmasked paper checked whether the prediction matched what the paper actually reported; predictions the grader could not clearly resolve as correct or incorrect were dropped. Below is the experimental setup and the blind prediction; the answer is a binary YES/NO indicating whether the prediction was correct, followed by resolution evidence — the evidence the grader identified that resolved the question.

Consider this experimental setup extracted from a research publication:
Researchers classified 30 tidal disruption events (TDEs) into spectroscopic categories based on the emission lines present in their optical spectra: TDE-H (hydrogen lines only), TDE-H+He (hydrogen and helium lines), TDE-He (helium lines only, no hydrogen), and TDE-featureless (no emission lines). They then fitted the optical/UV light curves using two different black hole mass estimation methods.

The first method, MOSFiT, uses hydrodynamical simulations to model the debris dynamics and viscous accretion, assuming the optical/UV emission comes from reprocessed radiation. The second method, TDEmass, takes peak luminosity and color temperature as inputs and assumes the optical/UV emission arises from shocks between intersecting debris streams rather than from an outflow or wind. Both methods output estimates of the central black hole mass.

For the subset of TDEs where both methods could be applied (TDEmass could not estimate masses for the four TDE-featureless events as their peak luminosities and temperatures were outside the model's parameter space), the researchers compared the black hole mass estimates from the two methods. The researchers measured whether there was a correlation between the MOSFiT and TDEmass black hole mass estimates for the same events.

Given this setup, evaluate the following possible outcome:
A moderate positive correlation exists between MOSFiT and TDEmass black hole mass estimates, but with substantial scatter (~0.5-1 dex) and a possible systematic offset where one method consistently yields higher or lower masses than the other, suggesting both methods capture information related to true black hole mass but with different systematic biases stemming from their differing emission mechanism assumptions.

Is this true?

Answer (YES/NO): NO